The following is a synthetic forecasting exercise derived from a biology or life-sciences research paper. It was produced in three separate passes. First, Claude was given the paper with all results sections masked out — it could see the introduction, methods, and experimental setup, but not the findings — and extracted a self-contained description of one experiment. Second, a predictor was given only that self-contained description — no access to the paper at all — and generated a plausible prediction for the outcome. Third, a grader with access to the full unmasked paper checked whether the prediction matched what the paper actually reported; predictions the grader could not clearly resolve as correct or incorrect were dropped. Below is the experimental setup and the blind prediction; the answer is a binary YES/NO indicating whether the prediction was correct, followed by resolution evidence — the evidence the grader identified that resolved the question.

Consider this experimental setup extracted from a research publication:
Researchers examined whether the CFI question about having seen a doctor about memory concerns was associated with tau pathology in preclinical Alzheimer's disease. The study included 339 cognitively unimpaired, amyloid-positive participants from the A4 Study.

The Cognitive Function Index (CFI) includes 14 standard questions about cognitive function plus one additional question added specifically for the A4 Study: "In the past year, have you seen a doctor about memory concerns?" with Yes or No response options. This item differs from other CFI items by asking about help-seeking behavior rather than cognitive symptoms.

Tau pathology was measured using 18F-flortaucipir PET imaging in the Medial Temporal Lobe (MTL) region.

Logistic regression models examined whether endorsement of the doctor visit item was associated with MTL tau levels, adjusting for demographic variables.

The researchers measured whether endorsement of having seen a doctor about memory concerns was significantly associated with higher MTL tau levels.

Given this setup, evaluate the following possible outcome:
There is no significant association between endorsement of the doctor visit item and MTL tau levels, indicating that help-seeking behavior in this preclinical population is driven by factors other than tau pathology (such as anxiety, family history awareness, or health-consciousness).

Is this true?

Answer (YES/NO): NO